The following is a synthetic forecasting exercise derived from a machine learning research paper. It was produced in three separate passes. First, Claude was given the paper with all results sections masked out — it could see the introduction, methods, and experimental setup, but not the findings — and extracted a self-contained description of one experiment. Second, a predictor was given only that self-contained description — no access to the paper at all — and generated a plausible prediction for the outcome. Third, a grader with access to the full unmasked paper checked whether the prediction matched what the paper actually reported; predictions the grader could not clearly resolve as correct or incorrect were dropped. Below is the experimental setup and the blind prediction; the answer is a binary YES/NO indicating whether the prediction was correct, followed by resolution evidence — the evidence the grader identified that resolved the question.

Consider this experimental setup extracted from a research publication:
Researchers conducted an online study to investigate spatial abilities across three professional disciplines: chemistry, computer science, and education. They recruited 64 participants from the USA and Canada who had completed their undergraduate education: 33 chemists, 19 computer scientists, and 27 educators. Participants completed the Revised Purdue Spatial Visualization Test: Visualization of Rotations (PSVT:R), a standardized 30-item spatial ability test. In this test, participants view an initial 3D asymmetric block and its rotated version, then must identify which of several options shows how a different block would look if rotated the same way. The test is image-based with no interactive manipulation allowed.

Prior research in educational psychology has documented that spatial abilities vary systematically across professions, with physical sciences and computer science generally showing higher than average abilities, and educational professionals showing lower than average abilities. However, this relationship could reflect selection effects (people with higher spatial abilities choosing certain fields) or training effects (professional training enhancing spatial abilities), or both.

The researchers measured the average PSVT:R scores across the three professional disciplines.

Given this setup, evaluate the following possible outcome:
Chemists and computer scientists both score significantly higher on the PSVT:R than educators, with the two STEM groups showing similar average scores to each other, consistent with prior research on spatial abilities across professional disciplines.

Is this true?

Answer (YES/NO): NO